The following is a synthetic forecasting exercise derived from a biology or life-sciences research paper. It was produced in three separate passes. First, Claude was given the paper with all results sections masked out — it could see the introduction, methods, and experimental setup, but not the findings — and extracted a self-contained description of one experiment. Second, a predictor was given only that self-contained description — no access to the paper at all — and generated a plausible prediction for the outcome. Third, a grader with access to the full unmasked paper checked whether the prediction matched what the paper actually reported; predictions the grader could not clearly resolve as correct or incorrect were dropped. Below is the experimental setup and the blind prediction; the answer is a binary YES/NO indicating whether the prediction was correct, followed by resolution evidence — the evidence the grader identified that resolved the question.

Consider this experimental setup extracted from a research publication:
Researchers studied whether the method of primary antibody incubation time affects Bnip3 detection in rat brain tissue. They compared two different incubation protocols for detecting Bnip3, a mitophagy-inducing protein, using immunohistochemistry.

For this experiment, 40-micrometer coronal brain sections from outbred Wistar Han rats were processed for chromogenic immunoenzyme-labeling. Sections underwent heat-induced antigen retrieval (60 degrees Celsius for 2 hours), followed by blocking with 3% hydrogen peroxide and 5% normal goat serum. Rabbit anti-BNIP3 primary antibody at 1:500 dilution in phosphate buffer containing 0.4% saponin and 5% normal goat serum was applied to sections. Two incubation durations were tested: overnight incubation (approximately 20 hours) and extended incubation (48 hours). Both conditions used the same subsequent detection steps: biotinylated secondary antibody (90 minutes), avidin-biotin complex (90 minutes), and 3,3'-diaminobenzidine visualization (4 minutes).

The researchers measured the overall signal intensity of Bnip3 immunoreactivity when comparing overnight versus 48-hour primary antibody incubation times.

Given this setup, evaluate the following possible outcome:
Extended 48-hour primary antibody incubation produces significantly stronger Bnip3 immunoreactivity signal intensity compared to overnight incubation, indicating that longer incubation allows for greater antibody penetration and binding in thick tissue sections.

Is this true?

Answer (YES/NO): NO